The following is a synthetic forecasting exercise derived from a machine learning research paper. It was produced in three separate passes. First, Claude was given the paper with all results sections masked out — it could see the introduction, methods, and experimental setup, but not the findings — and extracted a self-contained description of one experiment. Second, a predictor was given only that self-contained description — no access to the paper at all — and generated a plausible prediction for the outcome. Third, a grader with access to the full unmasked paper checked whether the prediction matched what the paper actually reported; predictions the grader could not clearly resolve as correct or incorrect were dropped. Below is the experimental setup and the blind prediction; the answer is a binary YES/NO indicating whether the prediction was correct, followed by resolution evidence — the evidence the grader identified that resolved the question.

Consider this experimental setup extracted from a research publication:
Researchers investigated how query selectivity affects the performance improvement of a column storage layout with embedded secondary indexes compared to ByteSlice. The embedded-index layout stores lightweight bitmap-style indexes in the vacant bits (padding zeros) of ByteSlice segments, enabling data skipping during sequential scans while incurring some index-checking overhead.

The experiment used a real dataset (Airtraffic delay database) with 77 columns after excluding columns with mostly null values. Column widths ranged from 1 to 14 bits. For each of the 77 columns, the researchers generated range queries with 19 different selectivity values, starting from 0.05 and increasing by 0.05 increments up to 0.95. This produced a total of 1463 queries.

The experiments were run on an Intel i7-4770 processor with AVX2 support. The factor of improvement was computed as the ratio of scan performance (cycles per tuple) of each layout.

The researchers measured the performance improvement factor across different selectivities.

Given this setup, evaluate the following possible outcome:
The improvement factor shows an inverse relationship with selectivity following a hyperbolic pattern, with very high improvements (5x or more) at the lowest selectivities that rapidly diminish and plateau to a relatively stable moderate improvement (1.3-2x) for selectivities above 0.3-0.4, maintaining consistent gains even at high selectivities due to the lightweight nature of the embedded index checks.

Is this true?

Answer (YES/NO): NO